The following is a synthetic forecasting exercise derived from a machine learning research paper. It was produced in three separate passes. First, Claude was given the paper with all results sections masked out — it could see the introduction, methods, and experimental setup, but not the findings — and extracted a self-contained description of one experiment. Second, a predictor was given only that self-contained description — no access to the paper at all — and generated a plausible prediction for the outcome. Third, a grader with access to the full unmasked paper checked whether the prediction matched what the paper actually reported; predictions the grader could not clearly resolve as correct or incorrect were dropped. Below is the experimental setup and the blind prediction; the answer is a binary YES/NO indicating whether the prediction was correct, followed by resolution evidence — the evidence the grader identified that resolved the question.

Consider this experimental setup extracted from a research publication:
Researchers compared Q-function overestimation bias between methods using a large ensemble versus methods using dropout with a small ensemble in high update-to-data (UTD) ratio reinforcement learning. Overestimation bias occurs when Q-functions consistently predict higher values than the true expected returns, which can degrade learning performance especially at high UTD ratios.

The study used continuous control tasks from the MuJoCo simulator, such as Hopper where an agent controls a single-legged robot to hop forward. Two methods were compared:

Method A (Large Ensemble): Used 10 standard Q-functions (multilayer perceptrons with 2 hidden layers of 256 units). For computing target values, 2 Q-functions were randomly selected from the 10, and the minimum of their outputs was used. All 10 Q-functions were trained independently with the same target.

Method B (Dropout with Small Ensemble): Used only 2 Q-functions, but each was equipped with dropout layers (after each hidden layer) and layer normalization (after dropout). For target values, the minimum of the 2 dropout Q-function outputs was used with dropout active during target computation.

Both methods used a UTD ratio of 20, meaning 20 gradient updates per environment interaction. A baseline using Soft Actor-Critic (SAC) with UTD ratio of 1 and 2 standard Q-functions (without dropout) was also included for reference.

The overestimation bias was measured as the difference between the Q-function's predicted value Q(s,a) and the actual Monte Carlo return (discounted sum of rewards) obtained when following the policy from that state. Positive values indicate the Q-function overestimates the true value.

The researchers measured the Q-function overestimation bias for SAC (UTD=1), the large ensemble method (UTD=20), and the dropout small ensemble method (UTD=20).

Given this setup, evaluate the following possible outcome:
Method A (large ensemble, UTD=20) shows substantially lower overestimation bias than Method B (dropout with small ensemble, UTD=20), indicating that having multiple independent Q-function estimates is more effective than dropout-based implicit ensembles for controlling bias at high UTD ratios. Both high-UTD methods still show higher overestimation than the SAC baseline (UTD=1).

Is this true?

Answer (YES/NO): NO